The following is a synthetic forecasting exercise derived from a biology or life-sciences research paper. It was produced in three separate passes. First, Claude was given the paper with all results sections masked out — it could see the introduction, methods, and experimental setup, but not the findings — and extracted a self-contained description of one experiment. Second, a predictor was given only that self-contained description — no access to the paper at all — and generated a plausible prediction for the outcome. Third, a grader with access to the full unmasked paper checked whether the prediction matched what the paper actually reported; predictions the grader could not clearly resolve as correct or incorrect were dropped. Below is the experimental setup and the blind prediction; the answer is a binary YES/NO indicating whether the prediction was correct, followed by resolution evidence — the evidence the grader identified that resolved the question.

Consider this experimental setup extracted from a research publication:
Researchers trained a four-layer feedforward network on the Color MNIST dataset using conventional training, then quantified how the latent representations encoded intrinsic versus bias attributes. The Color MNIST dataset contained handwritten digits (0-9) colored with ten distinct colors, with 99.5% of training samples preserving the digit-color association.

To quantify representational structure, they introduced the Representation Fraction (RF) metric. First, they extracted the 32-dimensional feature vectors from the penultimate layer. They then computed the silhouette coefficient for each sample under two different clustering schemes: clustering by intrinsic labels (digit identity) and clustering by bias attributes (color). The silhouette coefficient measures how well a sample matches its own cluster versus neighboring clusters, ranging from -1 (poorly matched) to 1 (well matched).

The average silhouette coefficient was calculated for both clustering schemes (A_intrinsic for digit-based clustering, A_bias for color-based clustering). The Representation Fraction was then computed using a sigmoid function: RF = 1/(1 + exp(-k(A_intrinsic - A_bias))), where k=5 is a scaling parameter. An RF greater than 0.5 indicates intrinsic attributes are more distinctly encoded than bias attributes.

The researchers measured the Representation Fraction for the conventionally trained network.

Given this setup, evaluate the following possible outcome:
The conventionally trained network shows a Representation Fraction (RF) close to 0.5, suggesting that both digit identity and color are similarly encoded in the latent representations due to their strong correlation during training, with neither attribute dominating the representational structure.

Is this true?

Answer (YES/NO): NO